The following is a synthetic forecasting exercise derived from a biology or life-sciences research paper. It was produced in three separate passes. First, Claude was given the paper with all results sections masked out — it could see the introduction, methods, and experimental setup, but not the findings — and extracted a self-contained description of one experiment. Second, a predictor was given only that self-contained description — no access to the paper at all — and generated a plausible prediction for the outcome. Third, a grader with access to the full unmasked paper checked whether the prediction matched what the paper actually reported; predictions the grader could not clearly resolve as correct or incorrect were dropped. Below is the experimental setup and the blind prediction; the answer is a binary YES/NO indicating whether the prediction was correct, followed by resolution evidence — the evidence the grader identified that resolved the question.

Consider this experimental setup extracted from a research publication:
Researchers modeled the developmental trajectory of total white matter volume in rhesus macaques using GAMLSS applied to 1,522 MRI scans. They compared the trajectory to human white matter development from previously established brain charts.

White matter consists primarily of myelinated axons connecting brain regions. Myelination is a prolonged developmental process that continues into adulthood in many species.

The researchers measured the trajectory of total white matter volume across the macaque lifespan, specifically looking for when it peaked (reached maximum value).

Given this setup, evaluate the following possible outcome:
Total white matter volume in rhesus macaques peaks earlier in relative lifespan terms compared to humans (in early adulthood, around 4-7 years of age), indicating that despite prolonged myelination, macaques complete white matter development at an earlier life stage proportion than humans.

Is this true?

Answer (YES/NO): NO